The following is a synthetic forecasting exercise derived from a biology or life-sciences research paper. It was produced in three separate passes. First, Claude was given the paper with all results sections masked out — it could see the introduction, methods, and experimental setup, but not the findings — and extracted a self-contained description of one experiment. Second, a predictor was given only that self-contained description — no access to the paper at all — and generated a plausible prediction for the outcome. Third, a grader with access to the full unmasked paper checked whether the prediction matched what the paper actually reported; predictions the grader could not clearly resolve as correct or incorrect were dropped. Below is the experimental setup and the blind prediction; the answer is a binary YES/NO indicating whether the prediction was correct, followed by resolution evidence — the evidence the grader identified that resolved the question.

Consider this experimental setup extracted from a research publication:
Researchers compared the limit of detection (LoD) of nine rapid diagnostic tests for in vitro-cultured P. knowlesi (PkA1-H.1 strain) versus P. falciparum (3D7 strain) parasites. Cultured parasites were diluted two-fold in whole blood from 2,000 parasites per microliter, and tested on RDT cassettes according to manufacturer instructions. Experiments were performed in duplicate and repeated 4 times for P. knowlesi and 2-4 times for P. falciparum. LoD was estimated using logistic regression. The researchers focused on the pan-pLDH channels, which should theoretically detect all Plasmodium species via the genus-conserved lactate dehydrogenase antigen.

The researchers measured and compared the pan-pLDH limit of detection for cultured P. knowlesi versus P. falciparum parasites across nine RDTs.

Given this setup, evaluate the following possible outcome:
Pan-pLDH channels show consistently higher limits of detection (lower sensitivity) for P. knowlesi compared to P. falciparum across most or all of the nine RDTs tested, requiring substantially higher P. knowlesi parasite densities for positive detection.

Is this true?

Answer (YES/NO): NO